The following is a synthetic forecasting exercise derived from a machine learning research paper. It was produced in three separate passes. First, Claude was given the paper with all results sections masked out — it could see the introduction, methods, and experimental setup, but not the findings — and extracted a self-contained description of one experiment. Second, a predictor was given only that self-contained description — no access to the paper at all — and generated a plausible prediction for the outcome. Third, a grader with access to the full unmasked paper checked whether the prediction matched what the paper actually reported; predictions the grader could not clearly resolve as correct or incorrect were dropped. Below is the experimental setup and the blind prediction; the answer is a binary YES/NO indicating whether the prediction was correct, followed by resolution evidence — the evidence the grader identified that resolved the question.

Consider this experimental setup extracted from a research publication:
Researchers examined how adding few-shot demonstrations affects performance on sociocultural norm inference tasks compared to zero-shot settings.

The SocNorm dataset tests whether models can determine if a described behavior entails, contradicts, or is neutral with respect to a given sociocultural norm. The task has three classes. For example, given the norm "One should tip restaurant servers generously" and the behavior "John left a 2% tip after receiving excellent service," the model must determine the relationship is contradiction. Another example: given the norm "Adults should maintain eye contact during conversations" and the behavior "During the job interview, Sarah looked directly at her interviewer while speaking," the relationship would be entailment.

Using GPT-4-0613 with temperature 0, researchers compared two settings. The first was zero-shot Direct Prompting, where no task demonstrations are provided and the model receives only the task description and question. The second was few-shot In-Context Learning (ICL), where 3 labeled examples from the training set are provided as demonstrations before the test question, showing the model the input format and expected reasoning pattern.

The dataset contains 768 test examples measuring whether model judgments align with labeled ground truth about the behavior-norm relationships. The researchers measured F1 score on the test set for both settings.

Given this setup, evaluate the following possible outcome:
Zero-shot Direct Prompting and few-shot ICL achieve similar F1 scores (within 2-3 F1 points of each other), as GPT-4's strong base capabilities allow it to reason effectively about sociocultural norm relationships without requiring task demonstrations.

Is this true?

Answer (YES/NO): NO